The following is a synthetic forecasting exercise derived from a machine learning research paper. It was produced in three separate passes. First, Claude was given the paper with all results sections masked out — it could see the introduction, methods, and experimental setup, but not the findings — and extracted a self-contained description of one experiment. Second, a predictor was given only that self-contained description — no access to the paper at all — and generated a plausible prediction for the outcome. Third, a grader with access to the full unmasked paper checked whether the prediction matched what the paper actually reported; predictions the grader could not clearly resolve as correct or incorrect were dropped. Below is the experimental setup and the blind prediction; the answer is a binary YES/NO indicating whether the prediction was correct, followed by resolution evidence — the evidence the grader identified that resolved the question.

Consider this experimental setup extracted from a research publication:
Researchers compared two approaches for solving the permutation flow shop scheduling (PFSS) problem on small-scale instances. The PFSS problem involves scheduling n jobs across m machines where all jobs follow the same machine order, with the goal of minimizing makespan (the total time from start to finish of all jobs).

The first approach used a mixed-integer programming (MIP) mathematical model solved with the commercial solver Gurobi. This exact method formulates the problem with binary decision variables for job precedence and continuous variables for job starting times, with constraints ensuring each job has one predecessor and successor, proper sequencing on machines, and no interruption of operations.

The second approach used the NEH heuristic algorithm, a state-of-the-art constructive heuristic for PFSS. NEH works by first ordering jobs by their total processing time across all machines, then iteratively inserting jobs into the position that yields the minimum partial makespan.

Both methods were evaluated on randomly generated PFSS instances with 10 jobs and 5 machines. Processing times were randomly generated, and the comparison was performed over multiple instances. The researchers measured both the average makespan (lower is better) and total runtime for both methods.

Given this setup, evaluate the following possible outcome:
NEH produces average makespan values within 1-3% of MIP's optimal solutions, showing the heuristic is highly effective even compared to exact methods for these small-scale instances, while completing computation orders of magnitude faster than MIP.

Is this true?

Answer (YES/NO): YES